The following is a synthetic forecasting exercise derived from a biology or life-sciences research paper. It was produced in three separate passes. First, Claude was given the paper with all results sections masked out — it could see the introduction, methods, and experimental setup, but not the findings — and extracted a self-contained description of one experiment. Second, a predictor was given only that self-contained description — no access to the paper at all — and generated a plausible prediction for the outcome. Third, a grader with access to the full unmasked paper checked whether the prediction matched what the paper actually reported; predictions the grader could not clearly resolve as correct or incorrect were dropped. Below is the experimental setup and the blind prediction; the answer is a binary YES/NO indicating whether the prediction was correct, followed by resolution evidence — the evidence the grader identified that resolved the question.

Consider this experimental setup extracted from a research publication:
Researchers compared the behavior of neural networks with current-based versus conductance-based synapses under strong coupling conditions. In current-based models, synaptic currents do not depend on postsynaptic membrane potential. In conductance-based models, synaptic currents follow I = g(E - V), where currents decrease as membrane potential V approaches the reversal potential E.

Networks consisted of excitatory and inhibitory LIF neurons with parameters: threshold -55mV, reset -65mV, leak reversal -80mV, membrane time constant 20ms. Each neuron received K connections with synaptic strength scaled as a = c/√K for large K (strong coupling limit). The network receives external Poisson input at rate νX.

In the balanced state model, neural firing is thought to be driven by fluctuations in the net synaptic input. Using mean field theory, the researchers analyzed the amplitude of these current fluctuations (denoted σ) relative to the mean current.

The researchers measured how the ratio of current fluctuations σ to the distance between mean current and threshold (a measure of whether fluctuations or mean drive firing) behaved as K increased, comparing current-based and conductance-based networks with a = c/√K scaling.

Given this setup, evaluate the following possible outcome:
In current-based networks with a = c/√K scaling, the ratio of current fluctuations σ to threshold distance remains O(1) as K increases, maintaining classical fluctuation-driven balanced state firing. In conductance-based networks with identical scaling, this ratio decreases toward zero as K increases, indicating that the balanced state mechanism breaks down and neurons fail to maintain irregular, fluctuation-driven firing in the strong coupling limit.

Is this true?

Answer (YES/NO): NO